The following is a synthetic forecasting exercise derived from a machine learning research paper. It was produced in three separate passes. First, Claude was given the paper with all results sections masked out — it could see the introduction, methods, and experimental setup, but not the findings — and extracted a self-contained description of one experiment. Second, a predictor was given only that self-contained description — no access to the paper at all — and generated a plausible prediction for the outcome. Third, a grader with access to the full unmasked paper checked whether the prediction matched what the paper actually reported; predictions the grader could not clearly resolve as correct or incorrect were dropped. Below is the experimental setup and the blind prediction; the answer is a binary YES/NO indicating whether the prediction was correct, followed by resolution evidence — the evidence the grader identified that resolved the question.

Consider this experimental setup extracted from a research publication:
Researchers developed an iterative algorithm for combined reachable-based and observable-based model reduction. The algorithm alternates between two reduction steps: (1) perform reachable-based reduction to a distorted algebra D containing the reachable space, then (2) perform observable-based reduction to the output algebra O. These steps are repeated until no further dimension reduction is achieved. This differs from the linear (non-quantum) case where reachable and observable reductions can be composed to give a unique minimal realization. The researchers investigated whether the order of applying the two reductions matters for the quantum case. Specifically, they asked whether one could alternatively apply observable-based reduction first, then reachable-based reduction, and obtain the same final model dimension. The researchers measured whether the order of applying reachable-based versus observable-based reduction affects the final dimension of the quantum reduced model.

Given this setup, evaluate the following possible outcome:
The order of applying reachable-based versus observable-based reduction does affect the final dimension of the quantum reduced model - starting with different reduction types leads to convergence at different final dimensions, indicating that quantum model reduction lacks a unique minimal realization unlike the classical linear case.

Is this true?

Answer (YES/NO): YES